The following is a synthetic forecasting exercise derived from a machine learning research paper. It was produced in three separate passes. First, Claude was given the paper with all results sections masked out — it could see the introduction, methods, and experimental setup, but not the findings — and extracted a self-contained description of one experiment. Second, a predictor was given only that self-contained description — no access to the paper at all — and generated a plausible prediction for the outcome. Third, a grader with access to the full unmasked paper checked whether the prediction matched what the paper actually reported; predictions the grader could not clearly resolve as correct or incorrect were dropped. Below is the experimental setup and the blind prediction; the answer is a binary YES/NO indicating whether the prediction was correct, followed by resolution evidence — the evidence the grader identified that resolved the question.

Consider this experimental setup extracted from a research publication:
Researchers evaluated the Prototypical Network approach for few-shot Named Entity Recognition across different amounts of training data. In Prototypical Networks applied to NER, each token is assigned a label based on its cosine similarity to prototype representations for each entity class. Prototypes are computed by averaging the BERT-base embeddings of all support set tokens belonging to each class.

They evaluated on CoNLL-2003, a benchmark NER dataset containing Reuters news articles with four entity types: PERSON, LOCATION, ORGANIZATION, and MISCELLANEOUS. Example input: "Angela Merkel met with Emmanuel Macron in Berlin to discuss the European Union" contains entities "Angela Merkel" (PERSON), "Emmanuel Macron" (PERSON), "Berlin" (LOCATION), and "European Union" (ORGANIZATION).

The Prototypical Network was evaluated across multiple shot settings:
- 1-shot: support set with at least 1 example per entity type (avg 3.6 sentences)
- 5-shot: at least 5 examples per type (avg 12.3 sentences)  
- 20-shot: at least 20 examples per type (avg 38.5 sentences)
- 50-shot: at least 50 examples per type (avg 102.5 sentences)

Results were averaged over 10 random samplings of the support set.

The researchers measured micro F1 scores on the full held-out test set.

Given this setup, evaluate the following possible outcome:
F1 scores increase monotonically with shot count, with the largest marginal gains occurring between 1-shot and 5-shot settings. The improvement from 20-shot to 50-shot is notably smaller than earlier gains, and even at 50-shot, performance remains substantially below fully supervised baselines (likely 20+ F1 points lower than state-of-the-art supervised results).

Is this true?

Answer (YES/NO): NO